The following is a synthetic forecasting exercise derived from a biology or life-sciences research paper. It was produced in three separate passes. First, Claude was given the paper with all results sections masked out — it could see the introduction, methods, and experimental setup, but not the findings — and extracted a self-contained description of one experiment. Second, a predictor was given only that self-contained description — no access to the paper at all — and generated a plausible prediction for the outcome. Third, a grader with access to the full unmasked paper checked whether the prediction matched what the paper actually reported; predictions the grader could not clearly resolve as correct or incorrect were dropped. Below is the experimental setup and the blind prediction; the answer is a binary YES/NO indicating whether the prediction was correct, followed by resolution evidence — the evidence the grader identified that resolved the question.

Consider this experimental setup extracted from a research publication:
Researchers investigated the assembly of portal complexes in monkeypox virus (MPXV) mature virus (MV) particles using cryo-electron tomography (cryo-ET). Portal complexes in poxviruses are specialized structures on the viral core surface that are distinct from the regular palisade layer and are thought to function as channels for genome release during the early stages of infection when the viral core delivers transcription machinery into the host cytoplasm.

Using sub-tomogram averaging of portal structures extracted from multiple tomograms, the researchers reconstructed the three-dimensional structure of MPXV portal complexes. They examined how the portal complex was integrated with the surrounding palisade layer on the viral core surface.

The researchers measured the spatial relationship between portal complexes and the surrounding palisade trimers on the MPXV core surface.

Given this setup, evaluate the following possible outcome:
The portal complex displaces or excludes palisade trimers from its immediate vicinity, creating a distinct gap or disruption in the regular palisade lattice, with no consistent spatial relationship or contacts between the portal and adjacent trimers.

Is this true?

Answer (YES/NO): NO